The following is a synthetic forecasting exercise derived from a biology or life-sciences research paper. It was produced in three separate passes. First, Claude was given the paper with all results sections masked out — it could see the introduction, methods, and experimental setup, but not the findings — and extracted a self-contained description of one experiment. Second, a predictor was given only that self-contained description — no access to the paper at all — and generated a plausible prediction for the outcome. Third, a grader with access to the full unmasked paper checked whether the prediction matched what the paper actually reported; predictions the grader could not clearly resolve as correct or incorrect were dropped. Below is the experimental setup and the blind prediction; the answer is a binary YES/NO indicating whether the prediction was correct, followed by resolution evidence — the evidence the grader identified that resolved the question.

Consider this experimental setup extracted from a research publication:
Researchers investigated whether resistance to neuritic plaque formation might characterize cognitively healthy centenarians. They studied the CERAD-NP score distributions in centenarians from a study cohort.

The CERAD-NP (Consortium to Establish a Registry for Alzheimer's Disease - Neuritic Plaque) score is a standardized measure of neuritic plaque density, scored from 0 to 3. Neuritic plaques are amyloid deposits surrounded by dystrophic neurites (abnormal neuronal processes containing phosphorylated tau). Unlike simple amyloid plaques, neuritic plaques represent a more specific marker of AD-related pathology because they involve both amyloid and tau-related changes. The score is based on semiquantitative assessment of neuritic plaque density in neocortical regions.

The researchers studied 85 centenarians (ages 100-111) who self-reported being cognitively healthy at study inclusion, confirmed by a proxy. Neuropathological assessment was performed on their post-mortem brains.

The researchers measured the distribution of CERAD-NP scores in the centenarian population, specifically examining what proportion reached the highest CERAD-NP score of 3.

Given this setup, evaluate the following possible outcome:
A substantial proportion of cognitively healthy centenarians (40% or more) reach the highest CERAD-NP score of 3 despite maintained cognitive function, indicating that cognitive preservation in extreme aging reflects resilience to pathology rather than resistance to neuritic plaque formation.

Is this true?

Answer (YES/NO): NO